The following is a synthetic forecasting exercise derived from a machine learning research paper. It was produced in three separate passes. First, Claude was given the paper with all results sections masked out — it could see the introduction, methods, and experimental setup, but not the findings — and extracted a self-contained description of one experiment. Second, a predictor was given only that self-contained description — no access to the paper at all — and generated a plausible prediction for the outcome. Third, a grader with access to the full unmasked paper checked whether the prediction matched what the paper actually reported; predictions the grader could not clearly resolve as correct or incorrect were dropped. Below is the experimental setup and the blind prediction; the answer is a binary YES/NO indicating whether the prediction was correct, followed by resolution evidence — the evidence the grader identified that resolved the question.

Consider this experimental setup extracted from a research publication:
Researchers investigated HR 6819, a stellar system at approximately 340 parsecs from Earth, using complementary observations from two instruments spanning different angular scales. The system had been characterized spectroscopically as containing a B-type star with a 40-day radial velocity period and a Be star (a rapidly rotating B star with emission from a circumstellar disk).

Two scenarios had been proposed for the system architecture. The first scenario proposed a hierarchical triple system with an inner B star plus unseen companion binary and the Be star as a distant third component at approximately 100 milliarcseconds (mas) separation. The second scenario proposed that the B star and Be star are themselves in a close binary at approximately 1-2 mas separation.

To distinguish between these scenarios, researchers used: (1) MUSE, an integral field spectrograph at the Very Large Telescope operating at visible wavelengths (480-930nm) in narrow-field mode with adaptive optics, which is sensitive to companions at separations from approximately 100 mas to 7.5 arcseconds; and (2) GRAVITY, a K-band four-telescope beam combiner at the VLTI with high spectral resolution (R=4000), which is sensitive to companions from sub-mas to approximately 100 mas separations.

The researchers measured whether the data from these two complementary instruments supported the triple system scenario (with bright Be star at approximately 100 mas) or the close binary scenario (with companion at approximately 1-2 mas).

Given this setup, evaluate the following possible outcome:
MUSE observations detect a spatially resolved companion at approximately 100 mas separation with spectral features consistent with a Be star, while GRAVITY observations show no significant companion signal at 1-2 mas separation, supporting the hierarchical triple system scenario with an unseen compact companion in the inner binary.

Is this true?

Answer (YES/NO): NO